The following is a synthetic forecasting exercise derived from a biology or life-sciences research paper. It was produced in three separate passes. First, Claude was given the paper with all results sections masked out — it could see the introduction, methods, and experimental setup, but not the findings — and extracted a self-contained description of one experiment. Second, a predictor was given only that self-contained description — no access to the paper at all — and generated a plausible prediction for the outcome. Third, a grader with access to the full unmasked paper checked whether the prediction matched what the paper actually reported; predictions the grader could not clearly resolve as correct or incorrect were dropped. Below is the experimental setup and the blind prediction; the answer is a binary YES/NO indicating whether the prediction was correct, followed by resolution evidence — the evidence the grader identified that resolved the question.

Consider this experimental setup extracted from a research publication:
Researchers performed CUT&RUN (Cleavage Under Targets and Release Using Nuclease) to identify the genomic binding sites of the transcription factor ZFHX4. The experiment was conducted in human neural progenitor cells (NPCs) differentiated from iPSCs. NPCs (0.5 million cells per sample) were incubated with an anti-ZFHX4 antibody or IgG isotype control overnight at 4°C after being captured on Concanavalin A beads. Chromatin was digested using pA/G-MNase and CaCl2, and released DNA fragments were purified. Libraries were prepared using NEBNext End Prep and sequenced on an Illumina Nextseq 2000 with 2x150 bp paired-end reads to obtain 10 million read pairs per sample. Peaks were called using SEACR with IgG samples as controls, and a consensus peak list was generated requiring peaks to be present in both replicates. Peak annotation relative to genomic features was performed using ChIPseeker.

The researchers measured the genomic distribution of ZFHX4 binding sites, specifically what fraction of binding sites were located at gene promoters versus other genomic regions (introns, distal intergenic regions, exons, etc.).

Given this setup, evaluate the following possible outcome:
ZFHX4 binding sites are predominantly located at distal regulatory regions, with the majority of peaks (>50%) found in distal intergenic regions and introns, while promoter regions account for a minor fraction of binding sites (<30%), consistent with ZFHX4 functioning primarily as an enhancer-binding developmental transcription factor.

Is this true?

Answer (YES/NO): NO